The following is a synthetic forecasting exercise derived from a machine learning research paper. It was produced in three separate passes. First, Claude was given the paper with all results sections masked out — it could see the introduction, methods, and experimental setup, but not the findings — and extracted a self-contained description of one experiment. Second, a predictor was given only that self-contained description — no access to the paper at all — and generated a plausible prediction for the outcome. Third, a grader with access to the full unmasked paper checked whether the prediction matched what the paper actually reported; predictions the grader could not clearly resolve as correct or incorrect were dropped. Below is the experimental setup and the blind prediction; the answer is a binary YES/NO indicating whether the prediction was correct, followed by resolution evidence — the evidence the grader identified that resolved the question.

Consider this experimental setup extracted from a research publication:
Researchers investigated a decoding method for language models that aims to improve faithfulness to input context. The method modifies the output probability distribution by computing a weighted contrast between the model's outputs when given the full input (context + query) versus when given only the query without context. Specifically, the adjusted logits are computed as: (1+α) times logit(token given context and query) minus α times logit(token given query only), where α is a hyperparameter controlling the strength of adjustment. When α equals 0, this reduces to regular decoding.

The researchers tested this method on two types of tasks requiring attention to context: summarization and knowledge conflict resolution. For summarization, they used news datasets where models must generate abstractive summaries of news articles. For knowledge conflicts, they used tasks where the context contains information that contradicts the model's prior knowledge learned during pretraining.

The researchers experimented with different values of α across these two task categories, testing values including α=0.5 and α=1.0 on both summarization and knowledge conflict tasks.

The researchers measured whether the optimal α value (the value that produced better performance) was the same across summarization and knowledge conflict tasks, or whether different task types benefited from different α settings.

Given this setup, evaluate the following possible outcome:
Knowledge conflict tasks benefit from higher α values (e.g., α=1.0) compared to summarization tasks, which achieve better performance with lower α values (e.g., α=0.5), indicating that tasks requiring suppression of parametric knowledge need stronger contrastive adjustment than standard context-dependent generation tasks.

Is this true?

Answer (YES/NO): YES